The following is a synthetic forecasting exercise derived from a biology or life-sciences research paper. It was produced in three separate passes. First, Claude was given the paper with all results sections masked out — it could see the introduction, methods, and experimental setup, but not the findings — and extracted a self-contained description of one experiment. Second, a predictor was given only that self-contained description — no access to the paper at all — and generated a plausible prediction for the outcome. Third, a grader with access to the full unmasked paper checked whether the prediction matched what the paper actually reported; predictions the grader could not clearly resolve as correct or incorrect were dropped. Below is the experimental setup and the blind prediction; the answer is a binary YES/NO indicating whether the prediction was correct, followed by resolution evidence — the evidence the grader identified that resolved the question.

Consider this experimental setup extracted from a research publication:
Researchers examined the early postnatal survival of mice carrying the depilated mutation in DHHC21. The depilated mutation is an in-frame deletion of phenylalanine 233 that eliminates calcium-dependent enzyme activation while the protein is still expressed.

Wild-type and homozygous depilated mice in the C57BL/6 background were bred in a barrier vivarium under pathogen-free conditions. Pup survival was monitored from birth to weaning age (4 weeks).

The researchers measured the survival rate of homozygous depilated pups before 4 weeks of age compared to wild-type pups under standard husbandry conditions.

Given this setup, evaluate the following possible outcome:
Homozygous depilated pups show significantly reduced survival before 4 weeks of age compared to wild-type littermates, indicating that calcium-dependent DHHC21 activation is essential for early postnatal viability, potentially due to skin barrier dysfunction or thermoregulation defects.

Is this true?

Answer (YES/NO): NO